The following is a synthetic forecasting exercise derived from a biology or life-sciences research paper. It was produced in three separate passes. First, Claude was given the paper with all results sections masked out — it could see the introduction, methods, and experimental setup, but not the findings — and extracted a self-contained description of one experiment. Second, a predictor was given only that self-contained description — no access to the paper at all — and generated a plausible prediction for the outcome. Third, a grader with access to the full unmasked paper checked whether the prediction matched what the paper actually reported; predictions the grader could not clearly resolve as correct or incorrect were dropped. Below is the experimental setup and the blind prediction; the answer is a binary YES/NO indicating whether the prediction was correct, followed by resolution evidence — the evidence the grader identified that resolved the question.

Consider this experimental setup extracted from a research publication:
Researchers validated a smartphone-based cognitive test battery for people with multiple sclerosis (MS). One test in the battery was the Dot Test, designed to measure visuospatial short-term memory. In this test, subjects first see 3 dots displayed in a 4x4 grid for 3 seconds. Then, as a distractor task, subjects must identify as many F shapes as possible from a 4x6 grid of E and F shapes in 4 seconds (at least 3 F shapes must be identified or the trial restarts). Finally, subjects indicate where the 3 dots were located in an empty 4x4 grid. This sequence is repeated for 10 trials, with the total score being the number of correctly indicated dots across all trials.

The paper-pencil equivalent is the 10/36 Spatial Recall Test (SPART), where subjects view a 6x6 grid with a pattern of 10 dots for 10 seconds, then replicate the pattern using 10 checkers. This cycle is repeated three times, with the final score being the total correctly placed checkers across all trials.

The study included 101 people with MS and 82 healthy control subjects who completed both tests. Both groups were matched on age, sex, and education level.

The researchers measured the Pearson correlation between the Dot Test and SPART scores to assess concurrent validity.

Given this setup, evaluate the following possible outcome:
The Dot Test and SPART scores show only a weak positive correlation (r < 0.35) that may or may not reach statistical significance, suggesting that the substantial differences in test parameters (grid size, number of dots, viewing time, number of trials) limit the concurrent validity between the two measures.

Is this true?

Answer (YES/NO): YES